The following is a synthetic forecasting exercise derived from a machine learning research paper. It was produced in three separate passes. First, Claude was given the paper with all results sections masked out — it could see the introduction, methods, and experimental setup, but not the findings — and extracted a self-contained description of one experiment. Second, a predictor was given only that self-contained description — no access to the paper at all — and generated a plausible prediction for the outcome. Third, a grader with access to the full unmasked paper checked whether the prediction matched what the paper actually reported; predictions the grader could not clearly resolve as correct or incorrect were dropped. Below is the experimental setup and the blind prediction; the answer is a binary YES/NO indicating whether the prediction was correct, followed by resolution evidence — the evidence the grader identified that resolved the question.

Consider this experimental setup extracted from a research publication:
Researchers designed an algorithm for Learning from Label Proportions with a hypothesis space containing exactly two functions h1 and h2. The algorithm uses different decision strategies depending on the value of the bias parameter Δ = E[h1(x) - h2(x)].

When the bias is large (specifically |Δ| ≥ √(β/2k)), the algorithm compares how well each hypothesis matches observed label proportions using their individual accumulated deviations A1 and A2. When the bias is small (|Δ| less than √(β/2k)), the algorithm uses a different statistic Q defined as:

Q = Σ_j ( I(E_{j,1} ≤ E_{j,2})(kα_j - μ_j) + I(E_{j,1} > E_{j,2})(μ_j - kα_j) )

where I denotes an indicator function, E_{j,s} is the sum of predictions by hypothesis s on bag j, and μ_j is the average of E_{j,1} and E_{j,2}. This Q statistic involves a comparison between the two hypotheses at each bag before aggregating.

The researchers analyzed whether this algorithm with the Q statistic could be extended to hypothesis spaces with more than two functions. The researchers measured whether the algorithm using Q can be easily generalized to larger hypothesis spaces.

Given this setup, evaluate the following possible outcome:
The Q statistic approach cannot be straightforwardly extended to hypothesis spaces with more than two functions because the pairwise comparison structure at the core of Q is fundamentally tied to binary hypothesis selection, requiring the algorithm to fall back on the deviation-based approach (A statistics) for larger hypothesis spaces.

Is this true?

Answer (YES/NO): NO